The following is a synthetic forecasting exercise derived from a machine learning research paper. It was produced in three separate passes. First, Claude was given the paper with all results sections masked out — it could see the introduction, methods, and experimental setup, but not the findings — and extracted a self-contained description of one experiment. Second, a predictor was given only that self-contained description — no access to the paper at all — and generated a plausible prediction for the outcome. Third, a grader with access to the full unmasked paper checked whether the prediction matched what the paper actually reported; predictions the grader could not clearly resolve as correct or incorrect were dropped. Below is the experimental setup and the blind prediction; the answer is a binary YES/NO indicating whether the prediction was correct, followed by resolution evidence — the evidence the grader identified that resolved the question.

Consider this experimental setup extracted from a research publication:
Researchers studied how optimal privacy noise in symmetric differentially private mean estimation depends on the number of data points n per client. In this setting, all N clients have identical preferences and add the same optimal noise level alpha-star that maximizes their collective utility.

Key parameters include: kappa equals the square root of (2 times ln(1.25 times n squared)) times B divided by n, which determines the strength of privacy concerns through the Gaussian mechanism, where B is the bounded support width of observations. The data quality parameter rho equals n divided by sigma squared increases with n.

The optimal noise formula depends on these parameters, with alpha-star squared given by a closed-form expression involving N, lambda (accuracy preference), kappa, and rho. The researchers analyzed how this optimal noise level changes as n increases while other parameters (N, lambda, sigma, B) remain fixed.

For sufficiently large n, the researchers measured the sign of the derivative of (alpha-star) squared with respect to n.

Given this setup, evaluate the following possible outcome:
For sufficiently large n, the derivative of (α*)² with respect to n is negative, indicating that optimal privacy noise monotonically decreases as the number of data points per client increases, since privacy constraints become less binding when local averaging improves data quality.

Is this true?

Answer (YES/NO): NO